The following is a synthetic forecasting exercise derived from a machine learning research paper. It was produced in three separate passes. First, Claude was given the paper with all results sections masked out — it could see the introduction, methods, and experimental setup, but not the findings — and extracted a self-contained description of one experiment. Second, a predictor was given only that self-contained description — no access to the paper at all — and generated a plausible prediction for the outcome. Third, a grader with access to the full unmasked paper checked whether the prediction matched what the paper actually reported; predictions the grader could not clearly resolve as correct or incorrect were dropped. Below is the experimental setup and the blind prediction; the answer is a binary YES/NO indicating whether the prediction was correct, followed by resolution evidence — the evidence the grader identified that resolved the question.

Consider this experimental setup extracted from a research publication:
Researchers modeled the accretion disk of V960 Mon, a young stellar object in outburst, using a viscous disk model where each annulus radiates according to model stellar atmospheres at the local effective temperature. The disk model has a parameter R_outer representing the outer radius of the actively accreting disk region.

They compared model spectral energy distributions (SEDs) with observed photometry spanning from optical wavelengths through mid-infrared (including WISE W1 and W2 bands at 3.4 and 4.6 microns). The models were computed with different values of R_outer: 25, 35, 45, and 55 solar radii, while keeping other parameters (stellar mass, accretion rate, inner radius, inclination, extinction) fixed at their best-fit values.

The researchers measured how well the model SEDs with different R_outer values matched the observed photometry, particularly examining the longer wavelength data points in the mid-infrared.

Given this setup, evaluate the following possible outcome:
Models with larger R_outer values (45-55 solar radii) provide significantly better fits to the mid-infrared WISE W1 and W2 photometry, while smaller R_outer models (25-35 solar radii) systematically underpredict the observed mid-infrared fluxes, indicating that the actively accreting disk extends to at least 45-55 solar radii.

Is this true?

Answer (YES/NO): NO